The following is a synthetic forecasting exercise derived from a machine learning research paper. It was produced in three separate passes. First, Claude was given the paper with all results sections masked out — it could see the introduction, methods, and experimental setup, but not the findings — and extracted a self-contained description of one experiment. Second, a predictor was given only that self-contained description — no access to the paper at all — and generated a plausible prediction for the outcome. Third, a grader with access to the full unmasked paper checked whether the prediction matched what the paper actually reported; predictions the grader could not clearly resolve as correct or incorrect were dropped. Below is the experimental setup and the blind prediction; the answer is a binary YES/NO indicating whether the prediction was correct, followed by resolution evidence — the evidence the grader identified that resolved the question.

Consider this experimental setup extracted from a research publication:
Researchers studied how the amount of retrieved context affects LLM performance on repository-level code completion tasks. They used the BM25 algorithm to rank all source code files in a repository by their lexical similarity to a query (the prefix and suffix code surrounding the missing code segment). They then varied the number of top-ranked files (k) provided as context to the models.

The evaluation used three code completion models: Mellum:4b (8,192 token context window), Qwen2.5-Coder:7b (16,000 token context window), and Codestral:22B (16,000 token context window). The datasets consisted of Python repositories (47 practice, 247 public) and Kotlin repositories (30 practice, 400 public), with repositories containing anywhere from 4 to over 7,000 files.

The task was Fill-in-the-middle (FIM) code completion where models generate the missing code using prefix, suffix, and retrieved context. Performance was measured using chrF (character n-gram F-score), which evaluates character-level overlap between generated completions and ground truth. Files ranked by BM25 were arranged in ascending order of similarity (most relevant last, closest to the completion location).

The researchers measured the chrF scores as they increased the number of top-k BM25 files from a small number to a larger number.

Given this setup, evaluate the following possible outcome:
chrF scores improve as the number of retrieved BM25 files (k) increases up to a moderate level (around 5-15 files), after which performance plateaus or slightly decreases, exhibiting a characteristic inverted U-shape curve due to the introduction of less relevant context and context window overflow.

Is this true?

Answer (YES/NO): NO